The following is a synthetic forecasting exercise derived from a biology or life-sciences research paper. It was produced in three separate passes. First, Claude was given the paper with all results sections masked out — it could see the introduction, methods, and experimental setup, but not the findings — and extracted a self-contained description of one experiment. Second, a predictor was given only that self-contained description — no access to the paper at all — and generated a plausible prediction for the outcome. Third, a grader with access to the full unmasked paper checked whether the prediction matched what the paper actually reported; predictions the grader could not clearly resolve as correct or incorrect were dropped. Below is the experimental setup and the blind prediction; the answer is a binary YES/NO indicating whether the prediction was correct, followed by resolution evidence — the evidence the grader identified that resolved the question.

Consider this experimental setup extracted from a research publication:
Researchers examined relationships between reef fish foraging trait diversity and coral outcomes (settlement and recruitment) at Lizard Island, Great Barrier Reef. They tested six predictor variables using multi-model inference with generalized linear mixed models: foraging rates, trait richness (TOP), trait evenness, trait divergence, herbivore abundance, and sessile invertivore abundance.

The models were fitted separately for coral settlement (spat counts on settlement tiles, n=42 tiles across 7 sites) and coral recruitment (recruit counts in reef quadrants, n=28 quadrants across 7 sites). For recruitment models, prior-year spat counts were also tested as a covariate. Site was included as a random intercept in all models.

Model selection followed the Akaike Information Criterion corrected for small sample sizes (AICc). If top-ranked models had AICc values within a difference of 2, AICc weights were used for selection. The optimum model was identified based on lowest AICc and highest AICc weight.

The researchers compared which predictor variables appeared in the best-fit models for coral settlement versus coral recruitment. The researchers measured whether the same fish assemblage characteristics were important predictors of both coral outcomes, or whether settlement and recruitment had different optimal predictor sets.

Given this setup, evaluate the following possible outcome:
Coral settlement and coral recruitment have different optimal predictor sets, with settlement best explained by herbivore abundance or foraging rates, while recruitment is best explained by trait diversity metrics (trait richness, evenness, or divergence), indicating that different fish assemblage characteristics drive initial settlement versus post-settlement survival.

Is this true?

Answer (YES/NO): NO